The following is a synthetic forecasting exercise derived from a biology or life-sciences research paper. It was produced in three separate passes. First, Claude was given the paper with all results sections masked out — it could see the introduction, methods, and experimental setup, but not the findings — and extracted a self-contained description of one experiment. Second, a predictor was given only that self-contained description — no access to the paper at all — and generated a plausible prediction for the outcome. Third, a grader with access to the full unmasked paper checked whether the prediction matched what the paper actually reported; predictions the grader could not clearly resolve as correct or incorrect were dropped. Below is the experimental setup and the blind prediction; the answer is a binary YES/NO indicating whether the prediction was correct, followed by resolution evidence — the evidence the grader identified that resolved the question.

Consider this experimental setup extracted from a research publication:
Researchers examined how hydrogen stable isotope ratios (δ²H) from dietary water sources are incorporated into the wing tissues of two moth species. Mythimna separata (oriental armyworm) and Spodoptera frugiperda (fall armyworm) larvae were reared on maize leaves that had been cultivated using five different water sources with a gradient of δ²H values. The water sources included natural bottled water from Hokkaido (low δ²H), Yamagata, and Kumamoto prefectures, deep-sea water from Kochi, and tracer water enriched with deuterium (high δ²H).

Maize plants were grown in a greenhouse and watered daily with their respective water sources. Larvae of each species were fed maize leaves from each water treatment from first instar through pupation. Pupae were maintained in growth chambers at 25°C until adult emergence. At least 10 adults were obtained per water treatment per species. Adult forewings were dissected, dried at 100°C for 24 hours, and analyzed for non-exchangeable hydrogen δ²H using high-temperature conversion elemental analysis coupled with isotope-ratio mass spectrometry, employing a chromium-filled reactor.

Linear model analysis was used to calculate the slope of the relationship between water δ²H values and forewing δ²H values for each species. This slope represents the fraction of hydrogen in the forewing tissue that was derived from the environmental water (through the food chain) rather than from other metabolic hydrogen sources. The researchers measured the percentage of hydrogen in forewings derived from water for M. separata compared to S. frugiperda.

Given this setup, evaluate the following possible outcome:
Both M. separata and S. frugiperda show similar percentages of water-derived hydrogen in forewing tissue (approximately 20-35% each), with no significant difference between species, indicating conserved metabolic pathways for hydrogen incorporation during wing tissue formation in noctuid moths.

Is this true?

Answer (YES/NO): NO